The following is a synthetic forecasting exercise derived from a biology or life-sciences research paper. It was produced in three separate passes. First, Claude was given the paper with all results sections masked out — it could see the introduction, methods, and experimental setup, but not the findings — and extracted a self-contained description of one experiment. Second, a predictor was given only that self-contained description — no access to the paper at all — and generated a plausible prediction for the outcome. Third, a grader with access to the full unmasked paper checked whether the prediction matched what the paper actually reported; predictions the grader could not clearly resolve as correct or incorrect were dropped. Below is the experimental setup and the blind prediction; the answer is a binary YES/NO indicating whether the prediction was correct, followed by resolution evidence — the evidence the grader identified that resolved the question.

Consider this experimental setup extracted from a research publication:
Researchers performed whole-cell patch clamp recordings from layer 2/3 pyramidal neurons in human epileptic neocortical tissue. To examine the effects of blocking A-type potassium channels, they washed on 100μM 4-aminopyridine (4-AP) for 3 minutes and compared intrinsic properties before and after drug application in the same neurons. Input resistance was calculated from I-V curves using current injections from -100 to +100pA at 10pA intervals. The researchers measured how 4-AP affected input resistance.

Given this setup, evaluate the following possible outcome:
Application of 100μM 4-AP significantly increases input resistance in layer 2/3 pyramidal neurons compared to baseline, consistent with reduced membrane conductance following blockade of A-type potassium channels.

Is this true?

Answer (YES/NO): NO